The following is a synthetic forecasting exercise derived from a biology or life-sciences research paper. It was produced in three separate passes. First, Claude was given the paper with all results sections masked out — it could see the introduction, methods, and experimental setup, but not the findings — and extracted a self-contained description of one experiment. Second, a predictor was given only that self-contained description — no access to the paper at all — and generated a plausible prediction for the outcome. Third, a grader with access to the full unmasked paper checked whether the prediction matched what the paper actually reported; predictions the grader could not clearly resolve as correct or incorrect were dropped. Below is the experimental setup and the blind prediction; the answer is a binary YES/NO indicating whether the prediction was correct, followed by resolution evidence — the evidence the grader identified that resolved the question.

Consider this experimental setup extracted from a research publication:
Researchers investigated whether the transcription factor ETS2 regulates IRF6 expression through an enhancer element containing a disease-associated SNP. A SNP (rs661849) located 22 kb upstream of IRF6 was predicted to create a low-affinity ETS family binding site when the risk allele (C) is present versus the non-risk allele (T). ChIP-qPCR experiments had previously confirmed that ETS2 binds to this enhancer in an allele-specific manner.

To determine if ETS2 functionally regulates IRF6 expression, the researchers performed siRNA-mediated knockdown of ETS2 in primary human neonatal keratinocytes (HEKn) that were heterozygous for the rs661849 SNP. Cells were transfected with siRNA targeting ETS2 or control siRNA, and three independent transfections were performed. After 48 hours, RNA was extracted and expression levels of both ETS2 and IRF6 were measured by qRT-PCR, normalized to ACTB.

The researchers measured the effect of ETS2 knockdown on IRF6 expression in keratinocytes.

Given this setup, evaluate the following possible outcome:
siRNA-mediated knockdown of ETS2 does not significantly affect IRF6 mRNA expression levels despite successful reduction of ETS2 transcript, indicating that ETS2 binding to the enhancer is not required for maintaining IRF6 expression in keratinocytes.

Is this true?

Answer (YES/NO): NO